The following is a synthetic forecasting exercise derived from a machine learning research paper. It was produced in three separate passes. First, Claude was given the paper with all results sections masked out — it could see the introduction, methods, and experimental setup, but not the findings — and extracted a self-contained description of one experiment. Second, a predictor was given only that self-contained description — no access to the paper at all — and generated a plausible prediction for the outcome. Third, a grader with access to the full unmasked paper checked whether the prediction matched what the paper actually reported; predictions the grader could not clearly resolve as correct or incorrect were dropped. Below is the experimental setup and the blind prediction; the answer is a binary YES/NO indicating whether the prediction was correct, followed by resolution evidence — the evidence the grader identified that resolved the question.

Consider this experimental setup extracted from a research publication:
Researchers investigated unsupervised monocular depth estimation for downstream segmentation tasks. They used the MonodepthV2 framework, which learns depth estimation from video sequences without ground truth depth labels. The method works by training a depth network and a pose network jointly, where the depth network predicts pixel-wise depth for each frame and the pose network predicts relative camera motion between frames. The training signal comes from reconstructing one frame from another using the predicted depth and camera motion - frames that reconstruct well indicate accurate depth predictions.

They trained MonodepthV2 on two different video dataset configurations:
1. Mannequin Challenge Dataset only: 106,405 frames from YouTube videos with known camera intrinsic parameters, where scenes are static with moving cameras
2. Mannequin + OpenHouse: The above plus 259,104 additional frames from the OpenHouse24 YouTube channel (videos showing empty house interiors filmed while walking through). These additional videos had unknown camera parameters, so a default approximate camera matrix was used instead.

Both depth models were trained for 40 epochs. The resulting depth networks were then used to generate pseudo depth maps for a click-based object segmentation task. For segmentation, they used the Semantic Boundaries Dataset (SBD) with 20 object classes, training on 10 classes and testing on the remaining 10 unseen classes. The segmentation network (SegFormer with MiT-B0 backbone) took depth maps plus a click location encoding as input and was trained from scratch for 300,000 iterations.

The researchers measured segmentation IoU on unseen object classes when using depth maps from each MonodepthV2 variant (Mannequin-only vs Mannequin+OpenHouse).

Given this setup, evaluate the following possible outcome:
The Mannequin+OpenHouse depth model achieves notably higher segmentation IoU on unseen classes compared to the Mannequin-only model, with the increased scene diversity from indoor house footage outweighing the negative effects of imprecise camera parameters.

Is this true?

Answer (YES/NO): NO